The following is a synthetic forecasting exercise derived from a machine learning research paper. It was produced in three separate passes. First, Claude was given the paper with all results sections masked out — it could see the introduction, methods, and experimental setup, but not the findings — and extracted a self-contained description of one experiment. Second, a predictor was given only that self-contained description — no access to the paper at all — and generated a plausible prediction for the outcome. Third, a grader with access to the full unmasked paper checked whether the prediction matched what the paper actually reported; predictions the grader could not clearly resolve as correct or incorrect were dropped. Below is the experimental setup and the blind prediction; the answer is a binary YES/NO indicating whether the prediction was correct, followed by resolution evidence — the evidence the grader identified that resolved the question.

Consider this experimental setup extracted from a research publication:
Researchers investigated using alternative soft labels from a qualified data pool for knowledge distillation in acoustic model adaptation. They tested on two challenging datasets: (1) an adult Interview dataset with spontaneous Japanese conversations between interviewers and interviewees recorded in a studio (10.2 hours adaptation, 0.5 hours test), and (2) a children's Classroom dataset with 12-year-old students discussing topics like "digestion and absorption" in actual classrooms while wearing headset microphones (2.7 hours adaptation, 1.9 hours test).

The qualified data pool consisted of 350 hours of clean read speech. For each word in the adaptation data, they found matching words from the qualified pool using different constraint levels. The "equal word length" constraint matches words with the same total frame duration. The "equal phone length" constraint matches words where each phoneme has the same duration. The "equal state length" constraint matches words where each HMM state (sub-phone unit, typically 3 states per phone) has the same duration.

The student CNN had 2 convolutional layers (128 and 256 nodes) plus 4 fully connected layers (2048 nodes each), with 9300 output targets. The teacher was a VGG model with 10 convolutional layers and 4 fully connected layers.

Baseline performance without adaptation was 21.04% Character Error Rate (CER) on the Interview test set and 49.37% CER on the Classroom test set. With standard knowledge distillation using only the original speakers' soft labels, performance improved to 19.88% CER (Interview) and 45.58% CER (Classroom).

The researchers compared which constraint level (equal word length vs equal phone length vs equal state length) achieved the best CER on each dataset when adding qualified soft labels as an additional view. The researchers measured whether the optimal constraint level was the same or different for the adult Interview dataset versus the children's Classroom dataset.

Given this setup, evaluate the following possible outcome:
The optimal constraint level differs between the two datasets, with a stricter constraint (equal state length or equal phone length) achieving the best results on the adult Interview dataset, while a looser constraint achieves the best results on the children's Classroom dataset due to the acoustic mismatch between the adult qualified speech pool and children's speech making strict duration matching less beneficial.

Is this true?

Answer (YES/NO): NO